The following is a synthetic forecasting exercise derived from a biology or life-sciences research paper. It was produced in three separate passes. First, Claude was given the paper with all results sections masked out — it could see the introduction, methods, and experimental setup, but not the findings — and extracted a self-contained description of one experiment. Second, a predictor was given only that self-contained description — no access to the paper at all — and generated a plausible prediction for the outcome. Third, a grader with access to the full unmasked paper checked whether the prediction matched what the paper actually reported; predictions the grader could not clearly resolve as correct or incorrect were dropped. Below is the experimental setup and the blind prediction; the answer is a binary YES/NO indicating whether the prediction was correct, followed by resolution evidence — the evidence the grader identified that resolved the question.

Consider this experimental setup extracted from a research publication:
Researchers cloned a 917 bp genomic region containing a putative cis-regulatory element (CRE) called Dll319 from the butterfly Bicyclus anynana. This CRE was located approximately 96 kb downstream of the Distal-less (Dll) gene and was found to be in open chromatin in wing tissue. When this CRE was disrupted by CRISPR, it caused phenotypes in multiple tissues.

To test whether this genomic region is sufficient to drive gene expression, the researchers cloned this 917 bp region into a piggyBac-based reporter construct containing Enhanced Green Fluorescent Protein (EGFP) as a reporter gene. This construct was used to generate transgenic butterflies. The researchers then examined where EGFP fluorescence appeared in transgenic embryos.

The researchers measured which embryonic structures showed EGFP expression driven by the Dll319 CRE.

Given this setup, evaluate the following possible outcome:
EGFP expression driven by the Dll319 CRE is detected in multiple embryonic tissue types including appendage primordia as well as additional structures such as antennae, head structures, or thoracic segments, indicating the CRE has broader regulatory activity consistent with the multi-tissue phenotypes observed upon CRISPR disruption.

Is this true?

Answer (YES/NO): YES